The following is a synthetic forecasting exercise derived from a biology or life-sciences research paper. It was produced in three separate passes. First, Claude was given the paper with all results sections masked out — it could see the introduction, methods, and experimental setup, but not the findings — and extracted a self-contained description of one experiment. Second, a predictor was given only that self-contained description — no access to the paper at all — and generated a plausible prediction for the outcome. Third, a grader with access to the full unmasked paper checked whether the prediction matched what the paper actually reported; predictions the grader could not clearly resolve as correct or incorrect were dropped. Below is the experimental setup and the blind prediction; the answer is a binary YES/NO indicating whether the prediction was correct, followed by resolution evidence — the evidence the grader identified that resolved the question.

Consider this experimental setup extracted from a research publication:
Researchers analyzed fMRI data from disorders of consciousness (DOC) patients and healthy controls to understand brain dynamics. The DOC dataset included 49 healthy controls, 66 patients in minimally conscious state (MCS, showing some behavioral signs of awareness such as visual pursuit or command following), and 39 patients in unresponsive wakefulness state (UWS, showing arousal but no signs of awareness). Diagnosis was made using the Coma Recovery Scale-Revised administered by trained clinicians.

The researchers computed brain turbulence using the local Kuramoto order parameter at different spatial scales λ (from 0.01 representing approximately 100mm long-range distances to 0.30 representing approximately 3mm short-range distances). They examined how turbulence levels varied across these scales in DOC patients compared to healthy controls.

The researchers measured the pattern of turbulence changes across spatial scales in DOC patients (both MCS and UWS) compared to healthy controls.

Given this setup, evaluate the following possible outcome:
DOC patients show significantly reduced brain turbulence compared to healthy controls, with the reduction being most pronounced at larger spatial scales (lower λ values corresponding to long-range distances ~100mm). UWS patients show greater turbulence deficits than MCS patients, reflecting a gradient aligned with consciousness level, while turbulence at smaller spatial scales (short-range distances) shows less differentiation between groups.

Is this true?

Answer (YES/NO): NO